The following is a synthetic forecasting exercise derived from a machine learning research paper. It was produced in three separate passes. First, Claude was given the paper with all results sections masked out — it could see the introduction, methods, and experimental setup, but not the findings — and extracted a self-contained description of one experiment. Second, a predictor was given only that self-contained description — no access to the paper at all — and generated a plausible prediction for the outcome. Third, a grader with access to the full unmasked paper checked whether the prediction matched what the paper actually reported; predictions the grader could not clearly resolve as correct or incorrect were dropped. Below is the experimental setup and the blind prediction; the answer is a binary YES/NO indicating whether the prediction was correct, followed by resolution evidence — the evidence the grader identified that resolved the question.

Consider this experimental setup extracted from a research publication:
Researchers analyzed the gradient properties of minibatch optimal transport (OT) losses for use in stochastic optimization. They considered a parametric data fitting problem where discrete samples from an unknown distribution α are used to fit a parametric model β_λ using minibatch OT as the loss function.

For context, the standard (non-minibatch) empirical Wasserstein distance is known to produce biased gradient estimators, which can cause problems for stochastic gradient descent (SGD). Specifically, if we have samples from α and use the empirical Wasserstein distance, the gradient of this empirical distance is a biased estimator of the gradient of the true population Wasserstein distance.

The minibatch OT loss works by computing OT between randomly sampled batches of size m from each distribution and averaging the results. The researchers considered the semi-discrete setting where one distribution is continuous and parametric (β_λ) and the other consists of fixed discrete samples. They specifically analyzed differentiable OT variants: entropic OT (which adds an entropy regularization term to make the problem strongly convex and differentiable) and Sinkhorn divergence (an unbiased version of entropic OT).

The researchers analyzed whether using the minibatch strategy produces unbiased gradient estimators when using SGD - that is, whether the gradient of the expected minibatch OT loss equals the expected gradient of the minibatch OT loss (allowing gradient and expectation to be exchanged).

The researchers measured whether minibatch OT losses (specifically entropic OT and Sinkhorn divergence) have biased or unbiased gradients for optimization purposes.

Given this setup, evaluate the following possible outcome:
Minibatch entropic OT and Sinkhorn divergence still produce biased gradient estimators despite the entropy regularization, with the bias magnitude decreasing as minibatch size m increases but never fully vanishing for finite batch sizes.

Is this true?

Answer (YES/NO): NO